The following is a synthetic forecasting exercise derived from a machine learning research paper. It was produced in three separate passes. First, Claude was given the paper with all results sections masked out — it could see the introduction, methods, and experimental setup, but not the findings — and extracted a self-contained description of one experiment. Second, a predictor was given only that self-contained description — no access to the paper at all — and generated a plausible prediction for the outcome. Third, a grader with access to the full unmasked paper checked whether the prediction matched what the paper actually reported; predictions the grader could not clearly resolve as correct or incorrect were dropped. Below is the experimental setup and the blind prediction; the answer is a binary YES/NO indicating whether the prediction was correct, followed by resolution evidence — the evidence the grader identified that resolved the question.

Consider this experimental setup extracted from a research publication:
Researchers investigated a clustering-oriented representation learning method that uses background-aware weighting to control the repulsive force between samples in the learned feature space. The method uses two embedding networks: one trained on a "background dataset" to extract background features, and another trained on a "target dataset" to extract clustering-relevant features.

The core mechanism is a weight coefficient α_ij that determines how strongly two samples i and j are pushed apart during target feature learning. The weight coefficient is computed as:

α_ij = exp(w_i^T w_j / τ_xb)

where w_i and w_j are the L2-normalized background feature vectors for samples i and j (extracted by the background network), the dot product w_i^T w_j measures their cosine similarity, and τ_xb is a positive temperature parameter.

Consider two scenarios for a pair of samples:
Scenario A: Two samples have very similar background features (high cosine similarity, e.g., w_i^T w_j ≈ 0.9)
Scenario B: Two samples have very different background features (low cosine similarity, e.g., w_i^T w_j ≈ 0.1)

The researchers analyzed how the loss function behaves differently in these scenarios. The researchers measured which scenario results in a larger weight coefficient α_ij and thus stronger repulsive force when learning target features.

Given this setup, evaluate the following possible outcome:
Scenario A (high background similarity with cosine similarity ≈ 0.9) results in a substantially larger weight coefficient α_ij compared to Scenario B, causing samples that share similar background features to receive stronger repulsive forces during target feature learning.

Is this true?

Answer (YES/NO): YES